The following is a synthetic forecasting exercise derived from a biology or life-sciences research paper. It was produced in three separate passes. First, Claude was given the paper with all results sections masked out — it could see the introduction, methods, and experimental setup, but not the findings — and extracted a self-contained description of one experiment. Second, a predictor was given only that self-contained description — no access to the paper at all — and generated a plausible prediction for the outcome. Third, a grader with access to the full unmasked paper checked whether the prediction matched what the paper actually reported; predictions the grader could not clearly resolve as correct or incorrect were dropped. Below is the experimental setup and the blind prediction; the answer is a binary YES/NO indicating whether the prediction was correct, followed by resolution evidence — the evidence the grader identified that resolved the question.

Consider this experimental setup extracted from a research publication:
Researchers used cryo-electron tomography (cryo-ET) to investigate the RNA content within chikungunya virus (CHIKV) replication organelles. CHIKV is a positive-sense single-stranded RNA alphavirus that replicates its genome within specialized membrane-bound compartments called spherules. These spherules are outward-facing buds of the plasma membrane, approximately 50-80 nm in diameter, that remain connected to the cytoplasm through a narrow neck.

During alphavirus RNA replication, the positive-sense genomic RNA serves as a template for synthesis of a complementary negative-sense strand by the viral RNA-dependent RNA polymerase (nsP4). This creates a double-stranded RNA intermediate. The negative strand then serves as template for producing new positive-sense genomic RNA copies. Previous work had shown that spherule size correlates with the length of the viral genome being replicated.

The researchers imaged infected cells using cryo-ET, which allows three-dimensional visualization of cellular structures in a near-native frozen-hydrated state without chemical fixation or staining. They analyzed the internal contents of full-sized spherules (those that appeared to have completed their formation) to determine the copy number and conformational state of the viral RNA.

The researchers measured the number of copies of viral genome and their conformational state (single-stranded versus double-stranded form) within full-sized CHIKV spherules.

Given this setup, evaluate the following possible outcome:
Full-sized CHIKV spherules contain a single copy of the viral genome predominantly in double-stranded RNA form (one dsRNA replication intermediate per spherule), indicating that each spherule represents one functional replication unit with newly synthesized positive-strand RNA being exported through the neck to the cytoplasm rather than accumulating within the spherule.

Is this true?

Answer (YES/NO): YES